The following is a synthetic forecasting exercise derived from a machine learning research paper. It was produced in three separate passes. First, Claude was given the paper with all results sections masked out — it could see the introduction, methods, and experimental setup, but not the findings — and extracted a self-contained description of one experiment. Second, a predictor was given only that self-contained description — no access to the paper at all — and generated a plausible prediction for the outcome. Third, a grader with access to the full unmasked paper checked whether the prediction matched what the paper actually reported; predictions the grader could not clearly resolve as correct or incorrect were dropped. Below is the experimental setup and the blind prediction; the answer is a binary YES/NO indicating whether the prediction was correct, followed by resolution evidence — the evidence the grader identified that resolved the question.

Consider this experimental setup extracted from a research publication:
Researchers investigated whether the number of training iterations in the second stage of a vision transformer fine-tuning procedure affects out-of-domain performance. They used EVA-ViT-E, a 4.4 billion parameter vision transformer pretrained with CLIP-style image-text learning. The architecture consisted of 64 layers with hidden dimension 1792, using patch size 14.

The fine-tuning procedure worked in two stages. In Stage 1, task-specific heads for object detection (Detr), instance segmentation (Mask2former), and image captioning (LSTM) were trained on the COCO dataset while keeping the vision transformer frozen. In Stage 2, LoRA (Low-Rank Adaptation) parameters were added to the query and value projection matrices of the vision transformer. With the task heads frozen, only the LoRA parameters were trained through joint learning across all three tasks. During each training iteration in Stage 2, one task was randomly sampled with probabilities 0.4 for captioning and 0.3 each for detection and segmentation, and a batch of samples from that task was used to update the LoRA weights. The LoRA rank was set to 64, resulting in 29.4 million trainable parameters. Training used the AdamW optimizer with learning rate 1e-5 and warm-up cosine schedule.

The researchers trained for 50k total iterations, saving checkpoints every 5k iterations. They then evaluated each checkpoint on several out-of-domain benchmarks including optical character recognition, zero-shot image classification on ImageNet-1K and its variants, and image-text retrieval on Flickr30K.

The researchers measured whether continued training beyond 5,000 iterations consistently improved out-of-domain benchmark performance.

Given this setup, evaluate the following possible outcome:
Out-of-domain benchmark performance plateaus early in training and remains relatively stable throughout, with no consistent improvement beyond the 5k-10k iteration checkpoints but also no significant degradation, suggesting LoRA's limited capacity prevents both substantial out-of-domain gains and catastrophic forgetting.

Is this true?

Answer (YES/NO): NO